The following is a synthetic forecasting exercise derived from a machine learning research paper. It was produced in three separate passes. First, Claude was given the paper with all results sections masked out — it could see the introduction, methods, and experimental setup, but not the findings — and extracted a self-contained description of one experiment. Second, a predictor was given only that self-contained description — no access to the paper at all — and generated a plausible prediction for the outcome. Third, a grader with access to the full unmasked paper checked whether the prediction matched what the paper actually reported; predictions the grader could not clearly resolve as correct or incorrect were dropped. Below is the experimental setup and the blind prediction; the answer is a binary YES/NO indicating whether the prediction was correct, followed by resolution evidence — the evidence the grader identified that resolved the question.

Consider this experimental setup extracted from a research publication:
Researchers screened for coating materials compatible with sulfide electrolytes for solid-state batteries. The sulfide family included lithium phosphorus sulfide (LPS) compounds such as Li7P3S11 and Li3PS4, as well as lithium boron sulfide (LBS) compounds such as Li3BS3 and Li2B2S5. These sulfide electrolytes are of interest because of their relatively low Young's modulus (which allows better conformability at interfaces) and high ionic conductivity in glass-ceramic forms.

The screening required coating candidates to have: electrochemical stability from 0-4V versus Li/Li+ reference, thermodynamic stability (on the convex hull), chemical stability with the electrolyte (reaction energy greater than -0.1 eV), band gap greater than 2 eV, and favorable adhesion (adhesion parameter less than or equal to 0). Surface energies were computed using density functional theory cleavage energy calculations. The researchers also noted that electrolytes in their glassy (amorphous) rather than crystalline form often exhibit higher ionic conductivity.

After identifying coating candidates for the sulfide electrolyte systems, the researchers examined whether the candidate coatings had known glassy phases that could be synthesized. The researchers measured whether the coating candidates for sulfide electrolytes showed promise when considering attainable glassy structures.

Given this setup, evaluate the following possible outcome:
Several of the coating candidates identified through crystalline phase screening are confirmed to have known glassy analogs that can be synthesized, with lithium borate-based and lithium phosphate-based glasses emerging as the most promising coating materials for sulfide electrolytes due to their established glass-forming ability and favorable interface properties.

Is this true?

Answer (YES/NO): NO